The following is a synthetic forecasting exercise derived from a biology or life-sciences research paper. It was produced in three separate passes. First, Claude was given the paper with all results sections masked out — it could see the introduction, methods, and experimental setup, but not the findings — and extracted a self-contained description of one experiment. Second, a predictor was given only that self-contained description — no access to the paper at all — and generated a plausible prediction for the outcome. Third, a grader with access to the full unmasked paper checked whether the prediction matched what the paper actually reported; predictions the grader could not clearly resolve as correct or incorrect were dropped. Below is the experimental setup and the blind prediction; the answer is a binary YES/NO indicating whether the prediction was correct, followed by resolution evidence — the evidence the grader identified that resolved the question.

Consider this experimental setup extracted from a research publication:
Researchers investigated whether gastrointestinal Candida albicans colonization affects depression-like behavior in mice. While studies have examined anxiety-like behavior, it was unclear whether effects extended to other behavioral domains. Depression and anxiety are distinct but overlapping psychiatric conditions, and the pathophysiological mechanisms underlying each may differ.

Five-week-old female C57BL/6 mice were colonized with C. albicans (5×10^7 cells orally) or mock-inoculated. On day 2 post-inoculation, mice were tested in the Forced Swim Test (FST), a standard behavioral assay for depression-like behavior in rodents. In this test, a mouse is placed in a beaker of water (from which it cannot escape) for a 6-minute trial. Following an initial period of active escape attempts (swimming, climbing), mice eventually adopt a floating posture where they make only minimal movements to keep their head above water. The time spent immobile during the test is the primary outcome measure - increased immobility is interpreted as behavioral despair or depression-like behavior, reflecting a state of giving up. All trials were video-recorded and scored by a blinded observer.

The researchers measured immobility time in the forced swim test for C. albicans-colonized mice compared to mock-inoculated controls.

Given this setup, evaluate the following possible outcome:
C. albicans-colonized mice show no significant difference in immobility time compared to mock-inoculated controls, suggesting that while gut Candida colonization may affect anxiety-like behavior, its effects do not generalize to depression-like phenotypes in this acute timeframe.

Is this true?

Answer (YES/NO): YES